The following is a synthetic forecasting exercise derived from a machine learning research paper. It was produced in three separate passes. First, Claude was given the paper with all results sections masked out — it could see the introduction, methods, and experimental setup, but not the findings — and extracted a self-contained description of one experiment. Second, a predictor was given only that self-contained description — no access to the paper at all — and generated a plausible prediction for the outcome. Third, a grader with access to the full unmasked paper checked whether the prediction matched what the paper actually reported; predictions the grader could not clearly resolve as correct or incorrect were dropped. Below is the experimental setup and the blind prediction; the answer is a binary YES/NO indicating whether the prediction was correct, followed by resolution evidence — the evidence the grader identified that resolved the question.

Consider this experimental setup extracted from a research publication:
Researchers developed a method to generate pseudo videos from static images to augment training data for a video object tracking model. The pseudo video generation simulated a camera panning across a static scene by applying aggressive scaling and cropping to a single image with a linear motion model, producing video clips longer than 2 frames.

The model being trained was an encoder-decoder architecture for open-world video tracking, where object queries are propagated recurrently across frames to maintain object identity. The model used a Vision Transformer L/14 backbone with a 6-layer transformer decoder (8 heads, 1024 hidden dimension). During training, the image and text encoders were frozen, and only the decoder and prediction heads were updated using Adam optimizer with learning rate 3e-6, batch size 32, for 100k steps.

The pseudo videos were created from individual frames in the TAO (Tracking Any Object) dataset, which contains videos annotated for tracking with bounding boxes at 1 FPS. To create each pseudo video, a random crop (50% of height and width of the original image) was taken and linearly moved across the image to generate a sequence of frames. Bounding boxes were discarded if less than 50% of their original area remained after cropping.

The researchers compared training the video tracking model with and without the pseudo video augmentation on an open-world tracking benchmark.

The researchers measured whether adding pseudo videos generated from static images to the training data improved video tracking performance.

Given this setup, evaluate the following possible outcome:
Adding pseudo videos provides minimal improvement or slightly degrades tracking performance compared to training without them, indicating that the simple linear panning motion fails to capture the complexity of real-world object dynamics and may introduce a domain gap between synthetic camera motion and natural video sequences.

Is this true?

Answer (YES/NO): NO